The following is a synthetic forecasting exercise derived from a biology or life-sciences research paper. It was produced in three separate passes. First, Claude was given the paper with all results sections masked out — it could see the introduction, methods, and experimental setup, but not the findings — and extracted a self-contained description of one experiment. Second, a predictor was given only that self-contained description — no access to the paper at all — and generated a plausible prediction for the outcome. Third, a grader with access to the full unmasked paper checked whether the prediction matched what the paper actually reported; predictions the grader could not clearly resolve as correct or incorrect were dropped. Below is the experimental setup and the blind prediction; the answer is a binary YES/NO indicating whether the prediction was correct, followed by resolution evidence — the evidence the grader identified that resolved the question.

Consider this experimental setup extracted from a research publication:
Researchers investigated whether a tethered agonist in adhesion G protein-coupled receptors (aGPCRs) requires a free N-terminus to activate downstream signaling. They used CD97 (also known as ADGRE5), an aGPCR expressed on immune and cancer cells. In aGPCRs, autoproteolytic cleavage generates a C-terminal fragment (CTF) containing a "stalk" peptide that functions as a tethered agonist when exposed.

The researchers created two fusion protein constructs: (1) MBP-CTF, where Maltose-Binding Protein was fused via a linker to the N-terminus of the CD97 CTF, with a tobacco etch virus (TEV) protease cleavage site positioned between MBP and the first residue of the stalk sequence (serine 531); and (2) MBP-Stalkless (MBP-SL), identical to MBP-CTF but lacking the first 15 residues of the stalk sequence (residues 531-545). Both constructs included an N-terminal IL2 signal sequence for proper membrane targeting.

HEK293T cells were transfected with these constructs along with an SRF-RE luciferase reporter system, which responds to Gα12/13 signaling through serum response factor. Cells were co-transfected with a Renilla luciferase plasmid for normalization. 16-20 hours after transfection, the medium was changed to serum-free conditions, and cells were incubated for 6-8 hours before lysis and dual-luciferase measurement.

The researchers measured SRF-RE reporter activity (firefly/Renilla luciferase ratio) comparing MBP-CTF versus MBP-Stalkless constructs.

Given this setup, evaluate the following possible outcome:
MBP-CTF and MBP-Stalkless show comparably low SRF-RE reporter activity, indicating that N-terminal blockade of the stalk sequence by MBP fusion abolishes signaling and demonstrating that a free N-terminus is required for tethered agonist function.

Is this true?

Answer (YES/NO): NO